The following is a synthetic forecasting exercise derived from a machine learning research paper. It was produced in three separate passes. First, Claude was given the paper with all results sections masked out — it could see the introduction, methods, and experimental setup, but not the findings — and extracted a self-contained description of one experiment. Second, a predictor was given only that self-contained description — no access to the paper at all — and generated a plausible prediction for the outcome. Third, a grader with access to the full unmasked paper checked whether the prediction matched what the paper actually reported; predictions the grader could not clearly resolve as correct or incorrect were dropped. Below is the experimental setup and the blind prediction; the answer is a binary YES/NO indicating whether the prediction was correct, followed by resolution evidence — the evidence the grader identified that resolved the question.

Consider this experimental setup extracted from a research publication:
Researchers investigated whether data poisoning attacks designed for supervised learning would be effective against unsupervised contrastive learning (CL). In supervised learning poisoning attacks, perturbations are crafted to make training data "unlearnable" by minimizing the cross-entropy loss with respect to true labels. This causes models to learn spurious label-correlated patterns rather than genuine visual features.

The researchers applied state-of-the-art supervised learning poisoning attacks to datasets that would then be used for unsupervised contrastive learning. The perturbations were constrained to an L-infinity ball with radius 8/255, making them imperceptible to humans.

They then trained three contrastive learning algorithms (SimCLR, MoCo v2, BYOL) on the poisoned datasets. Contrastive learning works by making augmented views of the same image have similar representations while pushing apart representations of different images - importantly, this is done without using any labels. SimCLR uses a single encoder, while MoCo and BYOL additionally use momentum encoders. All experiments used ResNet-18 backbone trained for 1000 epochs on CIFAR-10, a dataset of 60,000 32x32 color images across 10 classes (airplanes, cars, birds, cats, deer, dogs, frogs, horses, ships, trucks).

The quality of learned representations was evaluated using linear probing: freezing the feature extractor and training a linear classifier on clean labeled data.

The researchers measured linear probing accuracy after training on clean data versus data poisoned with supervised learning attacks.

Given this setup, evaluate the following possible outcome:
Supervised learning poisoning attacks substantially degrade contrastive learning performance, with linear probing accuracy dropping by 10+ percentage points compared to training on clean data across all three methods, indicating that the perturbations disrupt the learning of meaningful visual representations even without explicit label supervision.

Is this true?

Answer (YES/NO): NO